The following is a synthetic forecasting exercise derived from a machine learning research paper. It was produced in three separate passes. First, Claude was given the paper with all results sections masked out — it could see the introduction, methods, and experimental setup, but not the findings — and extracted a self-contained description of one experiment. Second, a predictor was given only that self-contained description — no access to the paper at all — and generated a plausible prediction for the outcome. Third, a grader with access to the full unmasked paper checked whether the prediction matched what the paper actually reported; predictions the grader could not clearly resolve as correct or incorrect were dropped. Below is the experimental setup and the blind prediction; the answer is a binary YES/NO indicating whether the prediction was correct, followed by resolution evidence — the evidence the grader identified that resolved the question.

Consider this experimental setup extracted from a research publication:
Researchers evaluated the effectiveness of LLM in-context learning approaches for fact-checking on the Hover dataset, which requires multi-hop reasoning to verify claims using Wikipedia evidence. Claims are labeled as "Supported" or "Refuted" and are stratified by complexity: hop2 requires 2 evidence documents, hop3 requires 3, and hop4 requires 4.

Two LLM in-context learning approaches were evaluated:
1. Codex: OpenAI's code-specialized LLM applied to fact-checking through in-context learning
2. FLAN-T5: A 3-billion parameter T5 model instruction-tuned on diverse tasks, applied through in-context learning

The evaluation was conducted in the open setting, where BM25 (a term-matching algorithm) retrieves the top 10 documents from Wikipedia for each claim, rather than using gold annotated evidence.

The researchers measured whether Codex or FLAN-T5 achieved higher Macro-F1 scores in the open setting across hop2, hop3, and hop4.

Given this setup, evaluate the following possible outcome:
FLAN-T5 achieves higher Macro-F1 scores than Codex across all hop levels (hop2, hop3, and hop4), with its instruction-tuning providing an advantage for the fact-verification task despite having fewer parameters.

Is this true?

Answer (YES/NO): NO